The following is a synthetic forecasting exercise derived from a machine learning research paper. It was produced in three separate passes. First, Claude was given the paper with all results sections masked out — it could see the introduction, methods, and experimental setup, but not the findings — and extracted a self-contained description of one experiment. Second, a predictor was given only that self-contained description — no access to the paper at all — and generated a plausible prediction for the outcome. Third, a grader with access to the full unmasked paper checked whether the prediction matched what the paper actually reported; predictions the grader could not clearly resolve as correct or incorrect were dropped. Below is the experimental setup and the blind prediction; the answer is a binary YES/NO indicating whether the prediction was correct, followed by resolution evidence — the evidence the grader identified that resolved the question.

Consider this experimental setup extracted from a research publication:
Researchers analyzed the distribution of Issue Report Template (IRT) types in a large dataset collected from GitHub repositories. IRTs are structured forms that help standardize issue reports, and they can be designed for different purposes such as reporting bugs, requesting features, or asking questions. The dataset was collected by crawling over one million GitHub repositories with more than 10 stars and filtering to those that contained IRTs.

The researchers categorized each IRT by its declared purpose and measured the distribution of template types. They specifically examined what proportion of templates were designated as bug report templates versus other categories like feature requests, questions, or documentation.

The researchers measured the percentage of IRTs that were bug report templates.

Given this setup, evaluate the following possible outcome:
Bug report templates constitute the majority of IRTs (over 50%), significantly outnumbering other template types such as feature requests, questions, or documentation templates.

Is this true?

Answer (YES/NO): NO